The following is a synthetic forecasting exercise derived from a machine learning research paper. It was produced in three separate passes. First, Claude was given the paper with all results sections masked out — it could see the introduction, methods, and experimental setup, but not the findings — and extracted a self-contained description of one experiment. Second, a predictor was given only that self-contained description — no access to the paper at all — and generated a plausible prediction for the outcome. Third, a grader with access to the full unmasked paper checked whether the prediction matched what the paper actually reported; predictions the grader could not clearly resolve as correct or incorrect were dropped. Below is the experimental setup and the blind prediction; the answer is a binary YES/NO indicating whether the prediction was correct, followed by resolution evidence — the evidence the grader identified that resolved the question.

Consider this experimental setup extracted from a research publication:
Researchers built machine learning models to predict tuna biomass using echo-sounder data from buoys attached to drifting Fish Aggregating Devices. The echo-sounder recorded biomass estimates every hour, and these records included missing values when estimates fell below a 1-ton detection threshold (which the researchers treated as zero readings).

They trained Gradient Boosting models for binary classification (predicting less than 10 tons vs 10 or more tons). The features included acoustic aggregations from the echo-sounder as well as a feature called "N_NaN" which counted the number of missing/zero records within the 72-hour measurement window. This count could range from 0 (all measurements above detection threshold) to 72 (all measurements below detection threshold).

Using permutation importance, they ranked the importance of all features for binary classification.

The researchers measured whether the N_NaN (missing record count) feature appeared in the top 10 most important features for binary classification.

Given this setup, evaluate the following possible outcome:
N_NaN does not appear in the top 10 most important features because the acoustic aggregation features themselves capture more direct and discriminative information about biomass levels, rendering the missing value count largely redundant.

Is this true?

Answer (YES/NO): NO